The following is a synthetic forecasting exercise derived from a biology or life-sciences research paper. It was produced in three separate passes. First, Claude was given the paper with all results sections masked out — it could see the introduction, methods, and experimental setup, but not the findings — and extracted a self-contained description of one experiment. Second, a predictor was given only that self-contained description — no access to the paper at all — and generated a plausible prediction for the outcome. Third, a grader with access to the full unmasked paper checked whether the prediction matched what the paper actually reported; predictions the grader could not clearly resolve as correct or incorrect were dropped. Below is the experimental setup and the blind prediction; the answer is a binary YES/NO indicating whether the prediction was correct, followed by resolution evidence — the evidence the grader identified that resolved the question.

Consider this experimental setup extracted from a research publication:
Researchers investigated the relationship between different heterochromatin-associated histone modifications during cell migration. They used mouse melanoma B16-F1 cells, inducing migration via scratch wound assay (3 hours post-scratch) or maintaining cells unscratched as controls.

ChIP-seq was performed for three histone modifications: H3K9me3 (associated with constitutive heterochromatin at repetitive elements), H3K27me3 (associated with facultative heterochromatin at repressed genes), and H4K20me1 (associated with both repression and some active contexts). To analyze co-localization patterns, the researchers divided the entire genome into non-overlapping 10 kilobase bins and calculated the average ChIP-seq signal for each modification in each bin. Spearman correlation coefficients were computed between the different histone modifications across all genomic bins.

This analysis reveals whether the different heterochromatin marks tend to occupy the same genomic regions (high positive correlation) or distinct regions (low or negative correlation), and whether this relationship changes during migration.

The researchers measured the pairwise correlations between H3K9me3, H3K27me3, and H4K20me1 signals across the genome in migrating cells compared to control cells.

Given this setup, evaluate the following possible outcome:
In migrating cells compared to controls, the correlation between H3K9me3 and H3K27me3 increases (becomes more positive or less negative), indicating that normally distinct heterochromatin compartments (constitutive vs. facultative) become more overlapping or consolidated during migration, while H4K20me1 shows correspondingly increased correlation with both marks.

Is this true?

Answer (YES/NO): YES